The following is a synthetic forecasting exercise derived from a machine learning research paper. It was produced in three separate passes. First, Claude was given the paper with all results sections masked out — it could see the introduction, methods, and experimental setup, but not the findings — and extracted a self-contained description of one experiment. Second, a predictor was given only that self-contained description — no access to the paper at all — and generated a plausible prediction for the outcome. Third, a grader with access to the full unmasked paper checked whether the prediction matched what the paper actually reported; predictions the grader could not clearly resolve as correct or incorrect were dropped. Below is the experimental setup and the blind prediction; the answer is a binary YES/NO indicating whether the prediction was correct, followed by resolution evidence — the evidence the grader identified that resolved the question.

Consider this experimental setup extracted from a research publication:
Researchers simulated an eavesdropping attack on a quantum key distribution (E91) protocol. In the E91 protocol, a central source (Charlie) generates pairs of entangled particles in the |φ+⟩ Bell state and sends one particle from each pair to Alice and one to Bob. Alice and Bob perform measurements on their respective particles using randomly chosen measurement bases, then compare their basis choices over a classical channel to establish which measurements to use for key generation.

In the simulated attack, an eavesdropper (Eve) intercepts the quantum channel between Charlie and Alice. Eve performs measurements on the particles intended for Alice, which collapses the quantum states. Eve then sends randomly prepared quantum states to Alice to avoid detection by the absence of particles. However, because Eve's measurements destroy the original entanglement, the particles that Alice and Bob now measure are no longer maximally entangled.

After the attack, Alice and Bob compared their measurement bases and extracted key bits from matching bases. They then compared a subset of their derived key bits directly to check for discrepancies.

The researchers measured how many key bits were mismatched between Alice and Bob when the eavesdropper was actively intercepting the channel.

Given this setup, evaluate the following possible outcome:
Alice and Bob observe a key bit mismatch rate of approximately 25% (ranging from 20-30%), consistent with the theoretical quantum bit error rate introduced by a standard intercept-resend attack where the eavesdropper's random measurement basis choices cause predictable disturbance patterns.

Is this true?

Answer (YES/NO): NO